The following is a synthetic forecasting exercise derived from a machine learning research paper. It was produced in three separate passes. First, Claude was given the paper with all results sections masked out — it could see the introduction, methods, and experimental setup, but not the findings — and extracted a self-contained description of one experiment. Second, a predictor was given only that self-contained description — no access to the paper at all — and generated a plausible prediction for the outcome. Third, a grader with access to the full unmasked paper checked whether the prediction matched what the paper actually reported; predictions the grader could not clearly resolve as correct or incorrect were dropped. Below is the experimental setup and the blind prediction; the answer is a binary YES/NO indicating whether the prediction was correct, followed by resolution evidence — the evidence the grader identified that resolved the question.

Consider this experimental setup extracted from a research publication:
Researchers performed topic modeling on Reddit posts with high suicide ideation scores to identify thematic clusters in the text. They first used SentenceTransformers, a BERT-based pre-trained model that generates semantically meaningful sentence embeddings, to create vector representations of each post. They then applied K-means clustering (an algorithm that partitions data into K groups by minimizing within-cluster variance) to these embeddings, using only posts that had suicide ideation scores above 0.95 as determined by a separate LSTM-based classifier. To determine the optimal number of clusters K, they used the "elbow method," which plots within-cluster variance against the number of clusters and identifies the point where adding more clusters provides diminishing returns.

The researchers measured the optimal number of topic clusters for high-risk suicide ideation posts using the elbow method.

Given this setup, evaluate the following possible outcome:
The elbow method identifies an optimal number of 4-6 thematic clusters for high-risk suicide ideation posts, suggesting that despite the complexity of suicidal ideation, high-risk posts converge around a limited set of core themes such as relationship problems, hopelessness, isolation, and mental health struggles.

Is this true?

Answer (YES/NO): YES